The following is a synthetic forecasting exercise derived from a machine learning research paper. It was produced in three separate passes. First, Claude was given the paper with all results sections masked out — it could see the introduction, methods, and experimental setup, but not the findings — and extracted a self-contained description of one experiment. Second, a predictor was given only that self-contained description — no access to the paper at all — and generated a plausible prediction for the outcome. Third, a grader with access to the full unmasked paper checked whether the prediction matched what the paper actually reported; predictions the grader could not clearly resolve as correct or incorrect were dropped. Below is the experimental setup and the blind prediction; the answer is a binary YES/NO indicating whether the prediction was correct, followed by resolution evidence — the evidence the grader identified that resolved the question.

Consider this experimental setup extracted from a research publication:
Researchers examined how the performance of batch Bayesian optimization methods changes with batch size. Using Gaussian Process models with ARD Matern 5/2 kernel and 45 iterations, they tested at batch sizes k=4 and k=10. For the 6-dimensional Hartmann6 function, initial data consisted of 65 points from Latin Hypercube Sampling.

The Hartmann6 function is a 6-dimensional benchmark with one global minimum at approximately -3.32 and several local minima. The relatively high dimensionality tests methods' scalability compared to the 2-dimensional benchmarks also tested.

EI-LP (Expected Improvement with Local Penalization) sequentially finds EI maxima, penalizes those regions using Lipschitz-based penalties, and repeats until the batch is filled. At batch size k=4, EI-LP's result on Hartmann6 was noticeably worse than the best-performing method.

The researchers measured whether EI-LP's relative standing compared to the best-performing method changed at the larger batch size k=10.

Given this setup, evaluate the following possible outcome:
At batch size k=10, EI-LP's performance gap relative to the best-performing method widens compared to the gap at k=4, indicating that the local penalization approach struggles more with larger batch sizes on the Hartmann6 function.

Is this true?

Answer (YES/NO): NO